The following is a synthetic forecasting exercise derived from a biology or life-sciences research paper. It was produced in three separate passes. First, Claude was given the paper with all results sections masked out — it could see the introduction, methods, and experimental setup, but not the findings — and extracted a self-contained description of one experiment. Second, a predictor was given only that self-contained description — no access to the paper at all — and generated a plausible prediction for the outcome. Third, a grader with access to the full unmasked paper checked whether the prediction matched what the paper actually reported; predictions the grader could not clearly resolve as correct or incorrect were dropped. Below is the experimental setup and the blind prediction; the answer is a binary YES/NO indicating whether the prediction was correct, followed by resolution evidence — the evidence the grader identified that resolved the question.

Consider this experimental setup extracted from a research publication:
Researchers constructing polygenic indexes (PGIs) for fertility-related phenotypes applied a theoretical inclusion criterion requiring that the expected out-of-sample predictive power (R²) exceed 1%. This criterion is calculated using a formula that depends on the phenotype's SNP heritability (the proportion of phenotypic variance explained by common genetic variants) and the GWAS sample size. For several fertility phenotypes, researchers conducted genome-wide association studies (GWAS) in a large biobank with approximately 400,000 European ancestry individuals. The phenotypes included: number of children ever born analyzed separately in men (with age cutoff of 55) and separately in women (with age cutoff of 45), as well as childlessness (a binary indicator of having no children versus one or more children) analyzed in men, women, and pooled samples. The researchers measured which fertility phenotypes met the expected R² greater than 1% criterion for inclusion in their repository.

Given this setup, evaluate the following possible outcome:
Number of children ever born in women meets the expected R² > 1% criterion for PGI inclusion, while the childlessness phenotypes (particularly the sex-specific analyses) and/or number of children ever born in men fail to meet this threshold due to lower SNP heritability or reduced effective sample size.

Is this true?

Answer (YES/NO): NO